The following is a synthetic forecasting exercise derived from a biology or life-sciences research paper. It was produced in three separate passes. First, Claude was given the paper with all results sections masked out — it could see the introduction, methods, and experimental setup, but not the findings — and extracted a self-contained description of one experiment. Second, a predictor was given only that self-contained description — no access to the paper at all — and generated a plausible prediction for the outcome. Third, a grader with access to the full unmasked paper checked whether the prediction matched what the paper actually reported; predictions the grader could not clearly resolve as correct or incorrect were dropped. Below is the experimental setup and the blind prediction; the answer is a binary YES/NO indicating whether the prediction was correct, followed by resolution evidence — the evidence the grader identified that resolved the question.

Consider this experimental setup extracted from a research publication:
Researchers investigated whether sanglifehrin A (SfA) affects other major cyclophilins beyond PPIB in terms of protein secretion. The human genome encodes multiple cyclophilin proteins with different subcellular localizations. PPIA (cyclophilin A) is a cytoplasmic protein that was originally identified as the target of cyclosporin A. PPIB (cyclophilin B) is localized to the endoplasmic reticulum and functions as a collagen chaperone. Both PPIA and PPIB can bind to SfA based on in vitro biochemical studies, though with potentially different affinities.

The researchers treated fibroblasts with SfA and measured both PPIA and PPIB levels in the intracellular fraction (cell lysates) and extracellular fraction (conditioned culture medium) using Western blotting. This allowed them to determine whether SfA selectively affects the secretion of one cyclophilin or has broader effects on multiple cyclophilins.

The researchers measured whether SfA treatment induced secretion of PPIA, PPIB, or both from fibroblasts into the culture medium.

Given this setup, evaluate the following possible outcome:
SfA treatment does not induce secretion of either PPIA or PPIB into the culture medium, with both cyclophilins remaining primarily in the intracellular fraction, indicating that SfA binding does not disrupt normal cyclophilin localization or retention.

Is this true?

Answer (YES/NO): NO